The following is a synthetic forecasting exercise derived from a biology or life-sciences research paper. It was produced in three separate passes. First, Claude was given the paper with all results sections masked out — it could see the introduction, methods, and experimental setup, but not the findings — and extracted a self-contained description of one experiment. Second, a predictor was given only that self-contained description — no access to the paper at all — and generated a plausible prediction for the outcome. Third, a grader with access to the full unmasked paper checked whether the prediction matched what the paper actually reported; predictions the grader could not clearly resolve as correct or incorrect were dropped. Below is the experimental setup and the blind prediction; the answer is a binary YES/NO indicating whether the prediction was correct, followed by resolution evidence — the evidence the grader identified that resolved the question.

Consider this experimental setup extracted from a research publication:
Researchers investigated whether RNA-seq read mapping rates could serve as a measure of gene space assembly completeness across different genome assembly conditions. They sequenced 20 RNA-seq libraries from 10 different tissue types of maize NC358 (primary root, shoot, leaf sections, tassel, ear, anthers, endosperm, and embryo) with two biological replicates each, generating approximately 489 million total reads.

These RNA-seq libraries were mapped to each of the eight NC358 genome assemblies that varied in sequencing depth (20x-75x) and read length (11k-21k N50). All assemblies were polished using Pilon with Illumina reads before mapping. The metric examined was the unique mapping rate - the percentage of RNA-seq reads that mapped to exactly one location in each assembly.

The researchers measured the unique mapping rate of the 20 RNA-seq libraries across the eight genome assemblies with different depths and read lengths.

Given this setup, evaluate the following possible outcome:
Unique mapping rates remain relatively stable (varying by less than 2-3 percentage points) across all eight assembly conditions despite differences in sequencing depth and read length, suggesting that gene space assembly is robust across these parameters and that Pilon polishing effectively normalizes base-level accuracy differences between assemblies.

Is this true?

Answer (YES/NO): NO